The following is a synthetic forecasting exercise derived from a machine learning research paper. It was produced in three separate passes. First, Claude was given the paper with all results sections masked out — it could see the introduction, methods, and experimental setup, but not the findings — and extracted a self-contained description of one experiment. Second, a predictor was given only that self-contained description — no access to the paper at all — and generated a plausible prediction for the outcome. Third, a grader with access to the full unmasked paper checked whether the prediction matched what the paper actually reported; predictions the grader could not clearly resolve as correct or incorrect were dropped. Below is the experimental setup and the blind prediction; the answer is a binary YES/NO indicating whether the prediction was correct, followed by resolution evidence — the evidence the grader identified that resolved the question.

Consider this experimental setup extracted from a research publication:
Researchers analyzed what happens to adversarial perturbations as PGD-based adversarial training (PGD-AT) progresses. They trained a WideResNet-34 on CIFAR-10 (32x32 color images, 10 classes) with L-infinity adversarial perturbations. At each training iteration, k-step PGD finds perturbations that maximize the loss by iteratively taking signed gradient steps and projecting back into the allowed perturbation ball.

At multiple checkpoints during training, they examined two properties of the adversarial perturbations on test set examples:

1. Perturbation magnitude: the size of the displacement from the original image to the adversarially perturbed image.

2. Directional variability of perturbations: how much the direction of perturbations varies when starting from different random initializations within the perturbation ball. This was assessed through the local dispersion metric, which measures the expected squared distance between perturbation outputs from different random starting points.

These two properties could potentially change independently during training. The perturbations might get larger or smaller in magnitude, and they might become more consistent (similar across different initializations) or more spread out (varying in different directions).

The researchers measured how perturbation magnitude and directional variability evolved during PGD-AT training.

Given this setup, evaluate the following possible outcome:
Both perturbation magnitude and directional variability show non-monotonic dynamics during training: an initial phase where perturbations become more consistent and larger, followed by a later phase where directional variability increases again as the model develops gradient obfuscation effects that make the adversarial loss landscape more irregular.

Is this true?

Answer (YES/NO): NO